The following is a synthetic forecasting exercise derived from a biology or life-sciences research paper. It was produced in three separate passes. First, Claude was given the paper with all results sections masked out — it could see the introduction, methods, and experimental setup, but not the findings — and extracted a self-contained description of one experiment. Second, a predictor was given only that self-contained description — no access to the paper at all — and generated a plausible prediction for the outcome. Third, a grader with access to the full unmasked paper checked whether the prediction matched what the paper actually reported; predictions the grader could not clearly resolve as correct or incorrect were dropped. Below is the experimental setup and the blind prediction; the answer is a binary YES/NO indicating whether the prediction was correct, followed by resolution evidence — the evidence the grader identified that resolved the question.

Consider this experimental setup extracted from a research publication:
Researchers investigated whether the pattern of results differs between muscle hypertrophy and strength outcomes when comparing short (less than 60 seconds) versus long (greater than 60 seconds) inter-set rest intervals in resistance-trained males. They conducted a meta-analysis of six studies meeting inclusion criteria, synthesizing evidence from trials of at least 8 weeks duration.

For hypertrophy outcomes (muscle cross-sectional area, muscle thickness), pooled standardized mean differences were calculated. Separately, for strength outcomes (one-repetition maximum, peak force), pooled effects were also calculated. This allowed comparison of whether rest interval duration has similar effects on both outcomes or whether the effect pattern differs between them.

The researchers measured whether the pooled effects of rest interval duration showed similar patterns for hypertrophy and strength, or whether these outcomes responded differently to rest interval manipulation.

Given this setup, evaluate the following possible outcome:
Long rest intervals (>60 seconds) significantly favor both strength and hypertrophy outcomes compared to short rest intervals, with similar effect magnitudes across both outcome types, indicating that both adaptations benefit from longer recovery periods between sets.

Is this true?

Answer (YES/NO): NO